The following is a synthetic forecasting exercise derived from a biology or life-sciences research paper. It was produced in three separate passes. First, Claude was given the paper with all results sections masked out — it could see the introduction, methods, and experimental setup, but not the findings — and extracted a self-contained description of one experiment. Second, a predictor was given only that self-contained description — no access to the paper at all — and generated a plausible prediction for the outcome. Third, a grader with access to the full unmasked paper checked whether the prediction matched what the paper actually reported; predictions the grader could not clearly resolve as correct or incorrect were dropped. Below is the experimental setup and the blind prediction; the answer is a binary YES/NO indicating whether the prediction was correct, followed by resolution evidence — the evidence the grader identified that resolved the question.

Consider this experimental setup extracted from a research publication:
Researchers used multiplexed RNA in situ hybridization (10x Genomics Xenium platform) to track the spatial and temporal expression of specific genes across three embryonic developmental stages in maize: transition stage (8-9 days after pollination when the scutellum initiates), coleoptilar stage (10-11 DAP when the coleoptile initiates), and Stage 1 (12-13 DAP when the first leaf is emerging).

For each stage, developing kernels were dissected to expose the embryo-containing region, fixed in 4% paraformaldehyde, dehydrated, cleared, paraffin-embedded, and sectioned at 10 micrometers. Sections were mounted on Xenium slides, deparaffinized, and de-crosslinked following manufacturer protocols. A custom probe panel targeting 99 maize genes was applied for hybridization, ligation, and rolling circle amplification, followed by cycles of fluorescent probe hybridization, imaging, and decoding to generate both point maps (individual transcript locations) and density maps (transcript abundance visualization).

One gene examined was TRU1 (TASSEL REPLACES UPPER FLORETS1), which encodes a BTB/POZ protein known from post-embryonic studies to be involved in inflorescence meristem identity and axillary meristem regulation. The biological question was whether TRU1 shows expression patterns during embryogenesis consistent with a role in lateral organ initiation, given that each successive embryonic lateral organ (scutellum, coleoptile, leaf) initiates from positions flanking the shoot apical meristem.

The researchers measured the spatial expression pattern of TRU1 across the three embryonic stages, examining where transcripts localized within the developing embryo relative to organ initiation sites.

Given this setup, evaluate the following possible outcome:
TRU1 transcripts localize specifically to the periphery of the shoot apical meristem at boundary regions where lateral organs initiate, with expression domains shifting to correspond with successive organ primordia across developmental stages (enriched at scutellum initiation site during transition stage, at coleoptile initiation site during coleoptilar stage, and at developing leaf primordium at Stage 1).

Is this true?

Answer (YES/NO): NO